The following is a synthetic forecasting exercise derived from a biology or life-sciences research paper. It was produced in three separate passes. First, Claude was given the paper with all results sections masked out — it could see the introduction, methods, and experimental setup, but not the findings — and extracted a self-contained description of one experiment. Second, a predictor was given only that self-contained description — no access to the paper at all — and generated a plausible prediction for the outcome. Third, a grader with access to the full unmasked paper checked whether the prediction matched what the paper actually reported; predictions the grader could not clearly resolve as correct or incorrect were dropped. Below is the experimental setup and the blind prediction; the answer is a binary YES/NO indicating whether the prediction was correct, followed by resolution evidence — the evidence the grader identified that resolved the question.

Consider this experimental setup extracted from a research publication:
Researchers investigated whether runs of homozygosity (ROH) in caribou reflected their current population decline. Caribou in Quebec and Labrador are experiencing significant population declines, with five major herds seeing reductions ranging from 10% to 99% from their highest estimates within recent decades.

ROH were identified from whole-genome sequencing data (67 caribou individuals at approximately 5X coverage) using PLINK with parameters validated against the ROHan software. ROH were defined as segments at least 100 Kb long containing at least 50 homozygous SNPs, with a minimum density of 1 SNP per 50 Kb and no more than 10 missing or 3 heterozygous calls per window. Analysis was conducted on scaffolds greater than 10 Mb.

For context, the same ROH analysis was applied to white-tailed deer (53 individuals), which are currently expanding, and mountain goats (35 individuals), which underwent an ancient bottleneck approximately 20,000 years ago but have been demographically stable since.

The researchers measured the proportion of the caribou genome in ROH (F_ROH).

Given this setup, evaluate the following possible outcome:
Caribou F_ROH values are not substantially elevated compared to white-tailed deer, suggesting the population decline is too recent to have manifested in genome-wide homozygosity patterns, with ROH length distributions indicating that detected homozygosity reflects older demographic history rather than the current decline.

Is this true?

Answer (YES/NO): YES